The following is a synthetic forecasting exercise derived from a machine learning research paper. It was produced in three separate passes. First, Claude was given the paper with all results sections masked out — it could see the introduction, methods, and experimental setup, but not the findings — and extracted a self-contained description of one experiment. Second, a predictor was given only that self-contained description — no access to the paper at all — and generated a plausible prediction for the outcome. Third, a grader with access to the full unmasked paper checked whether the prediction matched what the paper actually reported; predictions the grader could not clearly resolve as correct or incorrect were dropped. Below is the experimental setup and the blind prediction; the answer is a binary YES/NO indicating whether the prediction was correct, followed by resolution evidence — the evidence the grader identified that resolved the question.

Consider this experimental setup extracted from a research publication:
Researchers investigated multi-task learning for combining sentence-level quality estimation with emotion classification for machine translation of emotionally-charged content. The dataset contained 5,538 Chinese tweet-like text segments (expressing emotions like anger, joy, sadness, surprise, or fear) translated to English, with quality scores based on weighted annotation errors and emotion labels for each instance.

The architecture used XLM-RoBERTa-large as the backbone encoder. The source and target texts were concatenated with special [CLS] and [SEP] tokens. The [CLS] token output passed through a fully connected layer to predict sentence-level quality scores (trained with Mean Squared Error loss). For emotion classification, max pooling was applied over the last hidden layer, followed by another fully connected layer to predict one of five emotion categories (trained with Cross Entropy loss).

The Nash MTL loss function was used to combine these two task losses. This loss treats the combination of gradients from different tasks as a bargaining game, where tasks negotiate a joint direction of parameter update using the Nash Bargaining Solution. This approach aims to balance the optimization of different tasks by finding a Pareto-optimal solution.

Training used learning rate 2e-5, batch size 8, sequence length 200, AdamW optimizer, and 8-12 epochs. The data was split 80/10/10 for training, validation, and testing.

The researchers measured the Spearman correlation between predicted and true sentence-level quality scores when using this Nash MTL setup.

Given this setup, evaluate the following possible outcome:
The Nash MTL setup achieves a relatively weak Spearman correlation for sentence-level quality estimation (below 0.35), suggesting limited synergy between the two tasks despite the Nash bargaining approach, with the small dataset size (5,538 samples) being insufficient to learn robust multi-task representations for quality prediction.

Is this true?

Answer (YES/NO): NO